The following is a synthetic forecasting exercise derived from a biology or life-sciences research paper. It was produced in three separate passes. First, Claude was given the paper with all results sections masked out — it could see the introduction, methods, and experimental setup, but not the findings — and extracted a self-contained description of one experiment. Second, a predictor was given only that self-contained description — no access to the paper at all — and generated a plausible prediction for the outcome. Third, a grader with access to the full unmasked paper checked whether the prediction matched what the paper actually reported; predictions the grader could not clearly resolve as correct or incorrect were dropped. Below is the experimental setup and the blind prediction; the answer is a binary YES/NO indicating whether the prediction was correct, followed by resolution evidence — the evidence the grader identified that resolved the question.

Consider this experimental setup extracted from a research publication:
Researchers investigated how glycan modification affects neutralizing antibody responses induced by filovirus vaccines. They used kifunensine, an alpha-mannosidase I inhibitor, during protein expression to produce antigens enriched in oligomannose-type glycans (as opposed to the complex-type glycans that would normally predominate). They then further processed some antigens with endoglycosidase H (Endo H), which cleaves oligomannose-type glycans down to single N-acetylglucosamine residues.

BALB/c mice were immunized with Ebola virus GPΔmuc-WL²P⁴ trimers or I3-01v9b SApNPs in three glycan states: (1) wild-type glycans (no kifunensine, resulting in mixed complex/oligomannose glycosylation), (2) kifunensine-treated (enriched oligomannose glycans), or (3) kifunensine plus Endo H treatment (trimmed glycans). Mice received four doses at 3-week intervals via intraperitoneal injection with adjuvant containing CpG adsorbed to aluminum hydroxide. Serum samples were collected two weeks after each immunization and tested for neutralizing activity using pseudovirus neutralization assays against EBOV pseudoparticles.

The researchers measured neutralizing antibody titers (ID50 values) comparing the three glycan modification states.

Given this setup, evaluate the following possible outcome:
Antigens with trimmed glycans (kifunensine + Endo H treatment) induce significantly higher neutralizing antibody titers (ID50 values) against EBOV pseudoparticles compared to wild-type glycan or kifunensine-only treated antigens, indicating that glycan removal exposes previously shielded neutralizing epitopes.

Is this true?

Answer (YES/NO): NO